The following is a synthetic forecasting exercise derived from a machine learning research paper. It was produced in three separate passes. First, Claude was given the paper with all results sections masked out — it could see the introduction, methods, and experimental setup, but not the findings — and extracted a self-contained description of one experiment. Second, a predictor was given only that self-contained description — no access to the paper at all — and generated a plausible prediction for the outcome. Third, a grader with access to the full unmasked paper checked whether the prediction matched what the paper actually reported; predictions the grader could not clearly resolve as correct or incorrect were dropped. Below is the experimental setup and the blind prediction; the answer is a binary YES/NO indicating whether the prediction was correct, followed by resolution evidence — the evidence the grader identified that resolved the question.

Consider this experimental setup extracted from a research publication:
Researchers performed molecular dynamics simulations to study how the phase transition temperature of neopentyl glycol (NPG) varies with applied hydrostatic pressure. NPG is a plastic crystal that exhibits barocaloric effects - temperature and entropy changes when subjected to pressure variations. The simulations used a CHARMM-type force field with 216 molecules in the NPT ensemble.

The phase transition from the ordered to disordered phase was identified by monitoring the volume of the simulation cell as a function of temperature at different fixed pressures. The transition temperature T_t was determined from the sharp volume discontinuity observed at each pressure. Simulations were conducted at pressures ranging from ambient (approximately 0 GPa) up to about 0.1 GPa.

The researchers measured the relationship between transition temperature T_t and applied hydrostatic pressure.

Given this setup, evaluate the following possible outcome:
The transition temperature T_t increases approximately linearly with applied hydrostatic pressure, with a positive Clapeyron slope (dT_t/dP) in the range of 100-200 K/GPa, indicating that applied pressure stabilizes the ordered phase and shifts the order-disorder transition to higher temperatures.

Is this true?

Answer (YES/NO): YES